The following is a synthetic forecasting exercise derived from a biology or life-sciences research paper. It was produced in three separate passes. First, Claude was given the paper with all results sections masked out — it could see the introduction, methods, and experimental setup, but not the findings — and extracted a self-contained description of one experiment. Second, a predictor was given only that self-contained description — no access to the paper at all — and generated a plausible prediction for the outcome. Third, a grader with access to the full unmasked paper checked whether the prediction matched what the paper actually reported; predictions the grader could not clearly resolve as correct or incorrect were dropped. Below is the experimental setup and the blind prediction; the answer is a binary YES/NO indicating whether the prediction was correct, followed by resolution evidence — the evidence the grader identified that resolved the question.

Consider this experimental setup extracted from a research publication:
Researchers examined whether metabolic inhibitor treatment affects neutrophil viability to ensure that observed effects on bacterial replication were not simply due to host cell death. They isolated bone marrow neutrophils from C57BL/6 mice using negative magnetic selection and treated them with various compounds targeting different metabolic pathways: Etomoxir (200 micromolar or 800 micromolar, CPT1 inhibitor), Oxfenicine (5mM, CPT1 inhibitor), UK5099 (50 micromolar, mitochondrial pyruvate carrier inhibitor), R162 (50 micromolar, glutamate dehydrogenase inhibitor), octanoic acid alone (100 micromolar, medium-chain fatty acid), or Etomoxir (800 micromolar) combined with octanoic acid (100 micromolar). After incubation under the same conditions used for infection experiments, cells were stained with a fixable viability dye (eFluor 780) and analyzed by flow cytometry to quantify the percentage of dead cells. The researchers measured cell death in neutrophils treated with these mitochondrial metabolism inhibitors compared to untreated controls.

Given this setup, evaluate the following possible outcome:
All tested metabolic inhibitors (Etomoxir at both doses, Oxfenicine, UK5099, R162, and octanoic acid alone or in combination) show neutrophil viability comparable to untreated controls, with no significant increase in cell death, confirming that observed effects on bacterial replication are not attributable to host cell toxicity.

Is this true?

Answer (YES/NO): YES